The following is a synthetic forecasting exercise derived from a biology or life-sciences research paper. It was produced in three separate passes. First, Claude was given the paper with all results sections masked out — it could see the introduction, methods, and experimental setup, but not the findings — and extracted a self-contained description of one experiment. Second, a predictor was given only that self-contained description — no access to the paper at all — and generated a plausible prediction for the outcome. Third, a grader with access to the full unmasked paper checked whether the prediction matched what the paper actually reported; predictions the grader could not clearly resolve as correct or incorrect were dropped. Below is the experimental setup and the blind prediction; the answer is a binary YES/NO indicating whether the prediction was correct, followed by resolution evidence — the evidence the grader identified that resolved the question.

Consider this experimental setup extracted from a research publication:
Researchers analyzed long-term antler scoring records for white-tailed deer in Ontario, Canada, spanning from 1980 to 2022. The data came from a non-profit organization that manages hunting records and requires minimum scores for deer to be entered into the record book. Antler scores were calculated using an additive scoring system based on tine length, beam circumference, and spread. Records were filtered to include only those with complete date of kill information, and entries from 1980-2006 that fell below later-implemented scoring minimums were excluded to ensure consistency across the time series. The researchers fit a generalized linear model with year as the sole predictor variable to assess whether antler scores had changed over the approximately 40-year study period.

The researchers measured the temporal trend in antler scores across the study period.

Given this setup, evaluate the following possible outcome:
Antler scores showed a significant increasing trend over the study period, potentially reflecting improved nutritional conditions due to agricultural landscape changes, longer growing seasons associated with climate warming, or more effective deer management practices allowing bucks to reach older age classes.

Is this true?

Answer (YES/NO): NO